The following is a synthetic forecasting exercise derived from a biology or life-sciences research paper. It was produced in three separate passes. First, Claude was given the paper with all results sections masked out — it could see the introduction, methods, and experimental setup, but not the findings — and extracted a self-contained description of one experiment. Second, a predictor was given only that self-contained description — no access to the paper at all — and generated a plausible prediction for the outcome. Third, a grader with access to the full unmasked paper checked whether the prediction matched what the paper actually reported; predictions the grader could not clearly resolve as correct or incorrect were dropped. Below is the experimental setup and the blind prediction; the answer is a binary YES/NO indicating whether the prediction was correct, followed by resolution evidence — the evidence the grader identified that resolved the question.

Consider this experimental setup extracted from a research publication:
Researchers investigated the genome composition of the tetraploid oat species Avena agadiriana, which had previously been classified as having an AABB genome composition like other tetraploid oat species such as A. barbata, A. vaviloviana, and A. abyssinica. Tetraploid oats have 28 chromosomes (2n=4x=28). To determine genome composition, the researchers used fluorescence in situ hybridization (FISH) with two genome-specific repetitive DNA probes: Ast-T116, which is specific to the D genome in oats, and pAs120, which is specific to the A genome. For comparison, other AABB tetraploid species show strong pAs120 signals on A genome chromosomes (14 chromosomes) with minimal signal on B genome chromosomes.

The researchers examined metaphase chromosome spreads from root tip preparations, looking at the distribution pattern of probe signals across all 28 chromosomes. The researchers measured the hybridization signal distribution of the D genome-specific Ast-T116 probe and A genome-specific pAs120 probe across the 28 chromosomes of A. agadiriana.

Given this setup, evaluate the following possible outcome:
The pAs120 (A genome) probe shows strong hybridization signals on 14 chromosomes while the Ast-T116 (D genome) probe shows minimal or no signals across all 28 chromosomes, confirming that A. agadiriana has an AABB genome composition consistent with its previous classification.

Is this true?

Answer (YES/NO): NO